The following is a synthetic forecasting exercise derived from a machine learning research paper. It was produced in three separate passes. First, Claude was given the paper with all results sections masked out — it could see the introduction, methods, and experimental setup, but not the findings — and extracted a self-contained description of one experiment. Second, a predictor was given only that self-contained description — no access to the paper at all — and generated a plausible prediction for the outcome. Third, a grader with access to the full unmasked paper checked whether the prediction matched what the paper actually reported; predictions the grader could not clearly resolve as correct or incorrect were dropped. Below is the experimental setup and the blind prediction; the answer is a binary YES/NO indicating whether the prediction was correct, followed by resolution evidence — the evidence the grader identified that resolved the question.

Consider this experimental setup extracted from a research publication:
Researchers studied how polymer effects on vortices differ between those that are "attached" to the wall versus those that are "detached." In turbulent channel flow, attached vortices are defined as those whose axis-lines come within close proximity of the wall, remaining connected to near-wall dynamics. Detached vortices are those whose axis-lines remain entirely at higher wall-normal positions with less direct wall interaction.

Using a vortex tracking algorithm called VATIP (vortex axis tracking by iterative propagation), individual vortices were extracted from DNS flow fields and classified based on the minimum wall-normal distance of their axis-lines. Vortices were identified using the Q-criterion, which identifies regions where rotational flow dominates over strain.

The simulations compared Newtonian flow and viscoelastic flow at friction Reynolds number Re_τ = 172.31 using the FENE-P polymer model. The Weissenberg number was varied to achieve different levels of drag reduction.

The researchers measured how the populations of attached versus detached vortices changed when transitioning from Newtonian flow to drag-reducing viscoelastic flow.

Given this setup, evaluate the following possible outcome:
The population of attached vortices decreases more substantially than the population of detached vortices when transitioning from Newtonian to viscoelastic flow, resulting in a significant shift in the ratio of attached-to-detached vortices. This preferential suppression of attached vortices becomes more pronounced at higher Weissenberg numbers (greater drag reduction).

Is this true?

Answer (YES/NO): YES